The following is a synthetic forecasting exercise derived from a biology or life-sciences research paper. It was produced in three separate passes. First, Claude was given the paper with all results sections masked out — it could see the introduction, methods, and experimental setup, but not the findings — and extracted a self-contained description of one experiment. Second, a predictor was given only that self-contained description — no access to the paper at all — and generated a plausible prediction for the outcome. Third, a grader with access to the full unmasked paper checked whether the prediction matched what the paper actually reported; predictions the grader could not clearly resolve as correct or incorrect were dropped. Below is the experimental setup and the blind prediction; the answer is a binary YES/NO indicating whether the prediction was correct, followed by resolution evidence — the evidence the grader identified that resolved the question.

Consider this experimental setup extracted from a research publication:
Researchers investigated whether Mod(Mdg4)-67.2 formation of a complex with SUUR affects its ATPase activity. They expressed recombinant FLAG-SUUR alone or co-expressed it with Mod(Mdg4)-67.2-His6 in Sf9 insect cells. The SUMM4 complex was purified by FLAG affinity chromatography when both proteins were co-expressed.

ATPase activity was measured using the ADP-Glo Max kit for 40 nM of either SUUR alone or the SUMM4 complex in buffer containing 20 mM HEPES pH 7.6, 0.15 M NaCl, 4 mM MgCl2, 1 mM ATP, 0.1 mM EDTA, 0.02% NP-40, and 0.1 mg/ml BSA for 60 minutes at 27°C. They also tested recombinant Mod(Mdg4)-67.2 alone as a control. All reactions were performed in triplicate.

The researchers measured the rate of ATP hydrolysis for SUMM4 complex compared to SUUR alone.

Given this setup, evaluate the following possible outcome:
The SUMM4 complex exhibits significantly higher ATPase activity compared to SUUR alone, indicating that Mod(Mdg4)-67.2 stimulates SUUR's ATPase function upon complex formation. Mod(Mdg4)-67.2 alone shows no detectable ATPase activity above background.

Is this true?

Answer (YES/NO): YES